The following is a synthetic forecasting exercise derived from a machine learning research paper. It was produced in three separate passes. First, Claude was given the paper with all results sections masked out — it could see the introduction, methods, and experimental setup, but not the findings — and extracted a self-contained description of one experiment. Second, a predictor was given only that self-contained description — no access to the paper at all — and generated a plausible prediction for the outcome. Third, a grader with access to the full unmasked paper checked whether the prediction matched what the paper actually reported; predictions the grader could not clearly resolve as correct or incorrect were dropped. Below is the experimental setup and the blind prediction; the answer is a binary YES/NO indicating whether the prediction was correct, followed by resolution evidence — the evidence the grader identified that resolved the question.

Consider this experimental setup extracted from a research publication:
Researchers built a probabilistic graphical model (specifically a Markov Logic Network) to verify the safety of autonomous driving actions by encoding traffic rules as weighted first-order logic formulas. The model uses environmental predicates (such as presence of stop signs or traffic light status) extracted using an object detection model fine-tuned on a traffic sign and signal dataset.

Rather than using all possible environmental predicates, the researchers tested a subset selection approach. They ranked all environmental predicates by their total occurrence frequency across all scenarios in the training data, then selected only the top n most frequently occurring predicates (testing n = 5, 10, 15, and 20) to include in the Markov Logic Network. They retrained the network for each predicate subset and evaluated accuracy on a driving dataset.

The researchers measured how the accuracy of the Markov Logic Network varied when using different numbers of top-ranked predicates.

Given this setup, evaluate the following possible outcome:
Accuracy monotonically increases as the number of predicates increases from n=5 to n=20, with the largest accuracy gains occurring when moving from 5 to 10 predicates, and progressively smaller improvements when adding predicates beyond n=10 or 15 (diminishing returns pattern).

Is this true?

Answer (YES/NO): NO